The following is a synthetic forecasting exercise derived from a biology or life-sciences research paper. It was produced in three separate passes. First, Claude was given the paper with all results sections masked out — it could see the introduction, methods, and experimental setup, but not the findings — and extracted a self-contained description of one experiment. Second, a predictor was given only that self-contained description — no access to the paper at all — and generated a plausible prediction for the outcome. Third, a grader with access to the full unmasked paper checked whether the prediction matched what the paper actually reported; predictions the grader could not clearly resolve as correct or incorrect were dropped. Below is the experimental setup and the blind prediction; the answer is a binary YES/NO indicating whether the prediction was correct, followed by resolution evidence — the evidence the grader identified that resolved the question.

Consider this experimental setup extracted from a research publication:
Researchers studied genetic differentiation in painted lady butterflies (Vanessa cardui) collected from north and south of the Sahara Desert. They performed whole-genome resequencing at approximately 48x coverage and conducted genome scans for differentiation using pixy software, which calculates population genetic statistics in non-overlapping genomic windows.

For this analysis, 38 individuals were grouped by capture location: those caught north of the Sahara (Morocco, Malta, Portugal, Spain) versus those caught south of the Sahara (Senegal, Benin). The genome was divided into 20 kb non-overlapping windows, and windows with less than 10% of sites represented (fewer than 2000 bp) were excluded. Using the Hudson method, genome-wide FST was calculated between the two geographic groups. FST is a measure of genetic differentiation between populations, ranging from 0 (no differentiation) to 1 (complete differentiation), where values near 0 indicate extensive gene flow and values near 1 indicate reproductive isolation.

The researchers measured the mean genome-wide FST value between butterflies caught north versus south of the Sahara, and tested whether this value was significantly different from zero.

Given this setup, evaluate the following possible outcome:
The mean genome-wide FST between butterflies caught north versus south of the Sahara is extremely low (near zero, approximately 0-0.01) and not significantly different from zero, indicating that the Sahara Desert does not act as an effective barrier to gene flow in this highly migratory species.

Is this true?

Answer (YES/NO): NO